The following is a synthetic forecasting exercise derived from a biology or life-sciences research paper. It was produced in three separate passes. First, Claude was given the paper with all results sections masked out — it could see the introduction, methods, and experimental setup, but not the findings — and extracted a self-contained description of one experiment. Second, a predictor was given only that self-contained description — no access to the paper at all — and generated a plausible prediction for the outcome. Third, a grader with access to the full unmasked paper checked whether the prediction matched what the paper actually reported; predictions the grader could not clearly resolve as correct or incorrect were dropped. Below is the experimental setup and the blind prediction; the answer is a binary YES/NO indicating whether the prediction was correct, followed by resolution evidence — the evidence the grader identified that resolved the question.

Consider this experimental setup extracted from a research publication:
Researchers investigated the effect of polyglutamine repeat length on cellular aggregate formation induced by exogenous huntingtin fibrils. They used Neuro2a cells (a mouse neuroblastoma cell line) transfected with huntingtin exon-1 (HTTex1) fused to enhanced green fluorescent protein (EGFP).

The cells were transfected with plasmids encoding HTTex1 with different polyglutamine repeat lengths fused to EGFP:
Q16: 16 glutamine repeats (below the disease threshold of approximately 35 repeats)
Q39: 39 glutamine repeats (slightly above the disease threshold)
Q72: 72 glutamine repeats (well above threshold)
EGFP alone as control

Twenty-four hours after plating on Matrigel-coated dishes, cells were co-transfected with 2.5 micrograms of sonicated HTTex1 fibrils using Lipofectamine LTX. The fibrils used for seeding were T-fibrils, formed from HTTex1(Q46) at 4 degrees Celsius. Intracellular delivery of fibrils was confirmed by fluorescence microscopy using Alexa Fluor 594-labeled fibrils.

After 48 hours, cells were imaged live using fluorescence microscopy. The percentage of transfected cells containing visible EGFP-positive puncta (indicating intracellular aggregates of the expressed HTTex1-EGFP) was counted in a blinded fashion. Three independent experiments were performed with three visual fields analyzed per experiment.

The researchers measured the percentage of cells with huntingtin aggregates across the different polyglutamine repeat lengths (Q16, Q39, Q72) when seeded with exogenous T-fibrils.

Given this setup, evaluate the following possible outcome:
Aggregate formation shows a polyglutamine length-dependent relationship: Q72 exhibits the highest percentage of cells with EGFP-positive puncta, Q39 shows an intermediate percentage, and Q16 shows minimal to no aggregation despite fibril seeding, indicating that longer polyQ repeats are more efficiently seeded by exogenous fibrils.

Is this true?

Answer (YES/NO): NO